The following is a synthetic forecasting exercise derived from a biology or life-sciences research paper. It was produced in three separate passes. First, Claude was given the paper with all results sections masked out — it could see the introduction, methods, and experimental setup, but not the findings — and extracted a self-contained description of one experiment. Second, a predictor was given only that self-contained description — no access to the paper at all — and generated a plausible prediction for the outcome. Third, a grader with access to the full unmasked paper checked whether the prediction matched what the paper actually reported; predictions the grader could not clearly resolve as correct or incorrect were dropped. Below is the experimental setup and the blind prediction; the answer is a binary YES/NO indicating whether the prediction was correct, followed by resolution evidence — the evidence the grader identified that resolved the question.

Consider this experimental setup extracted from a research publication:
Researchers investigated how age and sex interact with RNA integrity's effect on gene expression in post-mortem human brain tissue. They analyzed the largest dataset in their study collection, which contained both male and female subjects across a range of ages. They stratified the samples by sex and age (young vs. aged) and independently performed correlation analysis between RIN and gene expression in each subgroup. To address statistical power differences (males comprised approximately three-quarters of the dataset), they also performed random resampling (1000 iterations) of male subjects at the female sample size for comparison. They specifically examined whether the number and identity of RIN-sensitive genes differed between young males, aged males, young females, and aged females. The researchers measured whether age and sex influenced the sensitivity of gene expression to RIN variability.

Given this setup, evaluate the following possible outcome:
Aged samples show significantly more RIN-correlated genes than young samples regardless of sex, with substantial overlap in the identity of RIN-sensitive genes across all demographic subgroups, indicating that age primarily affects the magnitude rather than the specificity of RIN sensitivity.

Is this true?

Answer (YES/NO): NO